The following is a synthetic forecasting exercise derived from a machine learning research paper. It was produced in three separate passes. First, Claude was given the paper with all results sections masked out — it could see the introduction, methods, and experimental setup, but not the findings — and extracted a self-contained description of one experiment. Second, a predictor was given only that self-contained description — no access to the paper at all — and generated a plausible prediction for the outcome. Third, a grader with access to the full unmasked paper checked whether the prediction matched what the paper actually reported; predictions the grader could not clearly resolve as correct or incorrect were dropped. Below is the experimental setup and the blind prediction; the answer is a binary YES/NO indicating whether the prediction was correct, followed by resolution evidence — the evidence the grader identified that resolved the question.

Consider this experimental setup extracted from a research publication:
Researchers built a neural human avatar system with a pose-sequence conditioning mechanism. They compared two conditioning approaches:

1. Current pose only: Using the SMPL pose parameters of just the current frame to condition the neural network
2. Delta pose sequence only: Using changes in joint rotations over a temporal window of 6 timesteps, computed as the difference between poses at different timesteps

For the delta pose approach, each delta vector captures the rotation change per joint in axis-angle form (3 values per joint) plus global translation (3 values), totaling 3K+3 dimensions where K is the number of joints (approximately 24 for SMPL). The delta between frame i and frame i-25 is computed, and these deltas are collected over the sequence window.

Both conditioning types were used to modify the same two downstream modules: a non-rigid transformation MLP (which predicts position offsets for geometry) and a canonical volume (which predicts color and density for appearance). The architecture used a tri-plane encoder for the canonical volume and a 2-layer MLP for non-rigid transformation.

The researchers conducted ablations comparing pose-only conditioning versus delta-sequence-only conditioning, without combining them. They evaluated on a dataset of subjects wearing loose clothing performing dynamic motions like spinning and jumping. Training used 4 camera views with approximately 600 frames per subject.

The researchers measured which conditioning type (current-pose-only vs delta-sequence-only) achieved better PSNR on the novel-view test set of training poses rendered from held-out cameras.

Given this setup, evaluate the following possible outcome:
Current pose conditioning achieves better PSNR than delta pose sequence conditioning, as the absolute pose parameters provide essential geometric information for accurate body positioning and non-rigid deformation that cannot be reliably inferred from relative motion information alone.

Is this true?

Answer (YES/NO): NO